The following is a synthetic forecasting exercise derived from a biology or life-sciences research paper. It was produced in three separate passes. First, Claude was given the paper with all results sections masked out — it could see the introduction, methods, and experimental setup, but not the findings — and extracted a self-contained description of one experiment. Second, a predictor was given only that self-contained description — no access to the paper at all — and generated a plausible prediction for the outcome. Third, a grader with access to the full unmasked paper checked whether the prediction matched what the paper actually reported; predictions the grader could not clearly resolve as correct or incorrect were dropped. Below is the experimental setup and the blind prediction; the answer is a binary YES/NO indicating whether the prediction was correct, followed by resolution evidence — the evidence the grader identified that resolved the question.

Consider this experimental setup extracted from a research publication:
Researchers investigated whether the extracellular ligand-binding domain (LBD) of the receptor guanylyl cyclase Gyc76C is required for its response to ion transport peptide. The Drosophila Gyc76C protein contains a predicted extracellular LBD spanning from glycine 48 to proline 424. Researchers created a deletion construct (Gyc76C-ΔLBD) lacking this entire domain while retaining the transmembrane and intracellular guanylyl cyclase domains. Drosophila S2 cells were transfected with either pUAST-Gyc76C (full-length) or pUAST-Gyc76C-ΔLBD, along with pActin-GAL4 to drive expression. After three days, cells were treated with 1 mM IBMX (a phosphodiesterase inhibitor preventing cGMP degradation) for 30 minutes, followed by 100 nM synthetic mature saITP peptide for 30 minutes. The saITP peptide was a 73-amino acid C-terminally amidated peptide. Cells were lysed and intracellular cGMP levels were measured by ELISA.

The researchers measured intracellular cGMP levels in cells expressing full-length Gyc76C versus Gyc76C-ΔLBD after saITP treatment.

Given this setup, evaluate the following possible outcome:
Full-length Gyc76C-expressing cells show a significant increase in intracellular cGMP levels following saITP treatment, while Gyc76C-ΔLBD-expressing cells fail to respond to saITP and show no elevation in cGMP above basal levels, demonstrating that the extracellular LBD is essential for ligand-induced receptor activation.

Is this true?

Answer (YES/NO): YES